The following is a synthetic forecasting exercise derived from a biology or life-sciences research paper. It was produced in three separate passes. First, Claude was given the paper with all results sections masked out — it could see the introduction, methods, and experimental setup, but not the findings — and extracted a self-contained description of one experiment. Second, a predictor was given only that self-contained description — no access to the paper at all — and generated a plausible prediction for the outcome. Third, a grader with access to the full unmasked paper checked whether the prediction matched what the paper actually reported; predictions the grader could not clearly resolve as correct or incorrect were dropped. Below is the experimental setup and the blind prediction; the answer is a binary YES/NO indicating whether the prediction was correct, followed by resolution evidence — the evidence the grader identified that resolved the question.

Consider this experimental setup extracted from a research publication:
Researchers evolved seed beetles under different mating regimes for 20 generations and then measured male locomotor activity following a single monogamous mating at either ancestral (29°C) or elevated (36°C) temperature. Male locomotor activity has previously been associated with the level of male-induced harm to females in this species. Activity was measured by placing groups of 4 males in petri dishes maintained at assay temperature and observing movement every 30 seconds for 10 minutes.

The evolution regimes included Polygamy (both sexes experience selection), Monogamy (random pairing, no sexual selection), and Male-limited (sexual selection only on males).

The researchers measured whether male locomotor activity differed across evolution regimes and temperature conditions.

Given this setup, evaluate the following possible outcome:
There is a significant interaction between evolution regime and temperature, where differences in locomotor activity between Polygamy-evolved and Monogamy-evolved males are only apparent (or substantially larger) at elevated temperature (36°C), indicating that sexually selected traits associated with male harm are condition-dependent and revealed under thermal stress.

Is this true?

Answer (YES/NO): NO